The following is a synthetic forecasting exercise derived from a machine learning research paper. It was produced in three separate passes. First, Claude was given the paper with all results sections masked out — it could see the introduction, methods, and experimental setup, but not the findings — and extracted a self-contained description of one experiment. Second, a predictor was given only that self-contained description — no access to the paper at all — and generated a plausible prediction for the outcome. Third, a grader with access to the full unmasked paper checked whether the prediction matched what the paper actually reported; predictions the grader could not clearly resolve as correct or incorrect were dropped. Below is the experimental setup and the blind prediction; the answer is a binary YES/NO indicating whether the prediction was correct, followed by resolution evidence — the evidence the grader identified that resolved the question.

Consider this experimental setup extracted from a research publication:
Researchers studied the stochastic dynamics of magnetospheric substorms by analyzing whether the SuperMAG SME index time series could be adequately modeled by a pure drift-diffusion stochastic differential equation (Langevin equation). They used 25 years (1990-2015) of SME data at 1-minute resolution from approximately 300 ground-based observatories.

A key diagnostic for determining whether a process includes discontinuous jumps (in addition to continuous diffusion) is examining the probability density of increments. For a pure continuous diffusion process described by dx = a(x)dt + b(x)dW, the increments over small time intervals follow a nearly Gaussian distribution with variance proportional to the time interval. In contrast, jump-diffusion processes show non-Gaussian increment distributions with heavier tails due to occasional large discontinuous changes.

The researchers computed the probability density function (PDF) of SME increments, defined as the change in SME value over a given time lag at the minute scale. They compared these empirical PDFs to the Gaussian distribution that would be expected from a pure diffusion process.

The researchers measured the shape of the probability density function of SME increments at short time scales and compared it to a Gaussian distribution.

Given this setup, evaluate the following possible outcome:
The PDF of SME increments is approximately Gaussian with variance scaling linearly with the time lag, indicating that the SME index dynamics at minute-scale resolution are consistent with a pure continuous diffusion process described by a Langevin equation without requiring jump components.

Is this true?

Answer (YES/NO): NO